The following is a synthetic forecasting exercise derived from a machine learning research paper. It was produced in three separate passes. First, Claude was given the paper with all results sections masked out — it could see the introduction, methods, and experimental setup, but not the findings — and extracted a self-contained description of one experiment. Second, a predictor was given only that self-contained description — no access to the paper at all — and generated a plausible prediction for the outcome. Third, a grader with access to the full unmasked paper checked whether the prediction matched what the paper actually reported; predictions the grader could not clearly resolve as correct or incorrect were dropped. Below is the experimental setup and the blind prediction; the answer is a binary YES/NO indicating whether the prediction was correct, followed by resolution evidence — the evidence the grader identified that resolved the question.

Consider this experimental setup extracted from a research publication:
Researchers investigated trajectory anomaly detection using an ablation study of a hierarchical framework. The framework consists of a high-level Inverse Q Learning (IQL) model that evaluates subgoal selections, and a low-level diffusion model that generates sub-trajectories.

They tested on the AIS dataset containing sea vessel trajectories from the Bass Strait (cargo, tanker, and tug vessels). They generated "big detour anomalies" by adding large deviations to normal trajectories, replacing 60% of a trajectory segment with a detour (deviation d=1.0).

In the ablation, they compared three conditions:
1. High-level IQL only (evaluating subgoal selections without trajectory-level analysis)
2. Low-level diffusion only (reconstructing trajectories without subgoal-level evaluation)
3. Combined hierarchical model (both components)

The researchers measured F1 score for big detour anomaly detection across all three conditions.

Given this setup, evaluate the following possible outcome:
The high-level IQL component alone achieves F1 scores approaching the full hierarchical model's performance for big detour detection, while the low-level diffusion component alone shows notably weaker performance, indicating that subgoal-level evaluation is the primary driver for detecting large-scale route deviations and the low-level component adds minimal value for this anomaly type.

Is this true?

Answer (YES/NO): NO